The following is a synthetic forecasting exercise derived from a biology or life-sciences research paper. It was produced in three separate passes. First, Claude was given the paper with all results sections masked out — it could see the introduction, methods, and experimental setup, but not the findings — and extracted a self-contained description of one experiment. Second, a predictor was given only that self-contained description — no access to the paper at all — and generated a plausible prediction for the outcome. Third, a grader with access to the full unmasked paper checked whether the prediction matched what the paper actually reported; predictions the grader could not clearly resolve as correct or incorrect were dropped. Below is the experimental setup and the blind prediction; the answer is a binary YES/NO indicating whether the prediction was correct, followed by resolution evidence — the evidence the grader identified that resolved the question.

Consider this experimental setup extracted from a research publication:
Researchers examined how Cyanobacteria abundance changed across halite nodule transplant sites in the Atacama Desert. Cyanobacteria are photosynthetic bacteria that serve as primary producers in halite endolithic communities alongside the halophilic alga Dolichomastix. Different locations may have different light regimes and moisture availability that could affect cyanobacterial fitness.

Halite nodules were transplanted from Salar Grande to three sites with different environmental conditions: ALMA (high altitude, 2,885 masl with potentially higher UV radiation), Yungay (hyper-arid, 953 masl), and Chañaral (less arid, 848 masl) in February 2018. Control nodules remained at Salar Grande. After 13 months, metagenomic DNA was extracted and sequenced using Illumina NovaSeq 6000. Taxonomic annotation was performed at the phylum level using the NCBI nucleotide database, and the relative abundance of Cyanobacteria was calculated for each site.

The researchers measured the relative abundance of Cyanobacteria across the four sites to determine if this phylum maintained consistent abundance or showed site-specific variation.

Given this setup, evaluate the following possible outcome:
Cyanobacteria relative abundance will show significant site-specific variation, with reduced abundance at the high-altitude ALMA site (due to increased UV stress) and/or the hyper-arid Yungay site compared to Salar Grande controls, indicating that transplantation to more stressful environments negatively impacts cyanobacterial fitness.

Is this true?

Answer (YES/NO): NO